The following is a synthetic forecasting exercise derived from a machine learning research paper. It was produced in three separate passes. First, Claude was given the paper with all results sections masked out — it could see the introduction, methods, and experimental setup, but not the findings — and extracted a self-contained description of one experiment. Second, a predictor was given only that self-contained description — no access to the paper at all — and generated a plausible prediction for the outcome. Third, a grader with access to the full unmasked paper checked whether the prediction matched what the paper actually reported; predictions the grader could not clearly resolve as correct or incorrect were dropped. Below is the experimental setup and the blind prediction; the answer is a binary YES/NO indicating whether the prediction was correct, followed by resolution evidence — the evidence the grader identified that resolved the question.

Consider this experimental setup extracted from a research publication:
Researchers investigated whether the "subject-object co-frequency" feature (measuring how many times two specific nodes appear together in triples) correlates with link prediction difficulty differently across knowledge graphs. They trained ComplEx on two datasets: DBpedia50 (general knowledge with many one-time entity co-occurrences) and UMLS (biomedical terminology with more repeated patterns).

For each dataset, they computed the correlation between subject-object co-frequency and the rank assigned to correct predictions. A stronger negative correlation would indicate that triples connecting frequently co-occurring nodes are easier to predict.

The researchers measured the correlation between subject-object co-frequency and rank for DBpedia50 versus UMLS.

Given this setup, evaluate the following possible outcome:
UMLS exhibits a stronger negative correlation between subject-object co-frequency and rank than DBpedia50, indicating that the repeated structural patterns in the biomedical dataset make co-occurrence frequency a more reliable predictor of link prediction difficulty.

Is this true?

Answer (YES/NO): NO